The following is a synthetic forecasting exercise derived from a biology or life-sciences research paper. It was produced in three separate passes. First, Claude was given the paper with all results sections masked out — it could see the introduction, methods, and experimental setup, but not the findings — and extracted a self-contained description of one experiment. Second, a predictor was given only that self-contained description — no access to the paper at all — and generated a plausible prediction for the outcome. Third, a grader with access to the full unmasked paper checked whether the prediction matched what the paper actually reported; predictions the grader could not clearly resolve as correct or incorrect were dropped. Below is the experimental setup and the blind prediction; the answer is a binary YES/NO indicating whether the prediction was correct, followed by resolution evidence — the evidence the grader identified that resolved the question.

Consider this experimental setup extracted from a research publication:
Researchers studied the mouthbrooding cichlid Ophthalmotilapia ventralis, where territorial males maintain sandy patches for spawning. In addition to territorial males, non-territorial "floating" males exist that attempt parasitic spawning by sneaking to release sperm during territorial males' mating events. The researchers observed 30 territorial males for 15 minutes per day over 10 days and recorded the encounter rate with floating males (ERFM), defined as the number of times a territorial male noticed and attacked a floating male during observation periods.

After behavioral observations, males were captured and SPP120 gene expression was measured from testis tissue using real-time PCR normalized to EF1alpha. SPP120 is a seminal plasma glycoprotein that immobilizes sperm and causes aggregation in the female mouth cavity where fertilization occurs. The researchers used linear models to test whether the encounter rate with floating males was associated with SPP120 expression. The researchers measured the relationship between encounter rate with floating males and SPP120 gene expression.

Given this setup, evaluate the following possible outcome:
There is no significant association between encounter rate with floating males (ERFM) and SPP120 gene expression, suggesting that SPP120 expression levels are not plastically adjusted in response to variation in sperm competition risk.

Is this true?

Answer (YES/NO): NO